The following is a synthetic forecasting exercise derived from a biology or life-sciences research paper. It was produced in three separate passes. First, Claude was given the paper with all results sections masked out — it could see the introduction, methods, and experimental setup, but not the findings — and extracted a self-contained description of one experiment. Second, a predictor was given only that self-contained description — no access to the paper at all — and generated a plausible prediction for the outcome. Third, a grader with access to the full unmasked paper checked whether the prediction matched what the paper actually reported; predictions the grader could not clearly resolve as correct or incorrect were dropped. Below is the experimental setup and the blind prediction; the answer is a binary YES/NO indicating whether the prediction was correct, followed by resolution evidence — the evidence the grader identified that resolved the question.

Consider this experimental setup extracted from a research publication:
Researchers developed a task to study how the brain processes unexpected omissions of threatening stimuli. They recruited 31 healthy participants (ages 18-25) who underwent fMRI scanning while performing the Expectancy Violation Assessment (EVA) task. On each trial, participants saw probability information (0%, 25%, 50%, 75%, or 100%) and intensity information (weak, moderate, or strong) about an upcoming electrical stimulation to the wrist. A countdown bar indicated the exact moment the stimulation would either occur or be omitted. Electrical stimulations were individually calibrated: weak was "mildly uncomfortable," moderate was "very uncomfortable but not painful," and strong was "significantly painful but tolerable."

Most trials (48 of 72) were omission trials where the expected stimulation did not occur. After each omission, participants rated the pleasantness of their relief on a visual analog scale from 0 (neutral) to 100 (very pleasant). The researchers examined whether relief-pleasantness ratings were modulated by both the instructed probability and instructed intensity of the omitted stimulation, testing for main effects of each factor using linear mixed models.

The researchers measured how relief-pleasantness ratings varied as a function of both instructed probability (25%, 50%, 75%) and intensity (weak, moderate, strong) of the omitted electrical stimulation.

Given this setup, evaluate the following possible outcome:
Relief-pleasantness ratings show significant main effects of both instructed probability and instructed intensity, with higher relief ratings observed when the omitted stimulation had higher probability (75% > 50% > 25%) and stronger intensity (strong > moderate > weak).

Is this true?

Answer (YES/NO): YES